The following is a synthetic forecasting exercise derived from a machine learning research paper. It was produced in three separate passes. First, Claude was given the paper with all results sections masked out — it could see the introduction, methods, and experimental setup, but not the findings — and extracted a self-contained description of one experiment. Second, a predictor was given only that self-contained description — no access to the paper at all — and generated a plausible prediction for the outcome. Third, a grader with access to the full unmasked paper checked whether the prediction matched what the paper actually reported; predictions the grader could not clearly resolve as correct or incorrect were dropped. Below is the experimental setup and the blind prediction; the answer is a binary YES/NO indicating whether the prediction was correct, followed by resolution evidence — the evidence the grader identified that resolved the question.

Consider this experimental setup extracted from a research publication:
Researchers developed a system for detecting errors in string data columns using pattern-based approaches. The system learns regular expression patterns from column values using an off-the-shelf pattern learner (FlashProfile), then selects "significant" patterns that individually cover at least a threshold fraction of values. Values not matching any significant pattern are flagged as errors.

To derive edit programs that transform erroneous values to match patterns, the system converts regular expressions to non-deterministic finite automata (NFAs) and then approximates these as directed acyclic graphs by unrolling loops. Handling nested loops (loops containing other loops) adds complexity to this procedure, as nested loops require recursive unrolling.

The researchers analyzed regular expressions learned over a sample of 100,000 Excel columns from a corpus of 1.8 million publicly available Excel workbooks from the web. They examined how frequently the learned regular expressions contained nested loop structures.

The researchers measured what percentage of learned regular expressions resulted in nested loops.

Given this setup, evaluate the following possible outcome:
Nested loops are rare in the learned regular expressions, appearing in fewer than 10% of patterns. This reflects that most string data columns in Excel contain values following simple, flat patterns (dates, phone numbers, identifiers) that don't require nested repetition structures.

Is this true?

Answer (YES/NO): YES